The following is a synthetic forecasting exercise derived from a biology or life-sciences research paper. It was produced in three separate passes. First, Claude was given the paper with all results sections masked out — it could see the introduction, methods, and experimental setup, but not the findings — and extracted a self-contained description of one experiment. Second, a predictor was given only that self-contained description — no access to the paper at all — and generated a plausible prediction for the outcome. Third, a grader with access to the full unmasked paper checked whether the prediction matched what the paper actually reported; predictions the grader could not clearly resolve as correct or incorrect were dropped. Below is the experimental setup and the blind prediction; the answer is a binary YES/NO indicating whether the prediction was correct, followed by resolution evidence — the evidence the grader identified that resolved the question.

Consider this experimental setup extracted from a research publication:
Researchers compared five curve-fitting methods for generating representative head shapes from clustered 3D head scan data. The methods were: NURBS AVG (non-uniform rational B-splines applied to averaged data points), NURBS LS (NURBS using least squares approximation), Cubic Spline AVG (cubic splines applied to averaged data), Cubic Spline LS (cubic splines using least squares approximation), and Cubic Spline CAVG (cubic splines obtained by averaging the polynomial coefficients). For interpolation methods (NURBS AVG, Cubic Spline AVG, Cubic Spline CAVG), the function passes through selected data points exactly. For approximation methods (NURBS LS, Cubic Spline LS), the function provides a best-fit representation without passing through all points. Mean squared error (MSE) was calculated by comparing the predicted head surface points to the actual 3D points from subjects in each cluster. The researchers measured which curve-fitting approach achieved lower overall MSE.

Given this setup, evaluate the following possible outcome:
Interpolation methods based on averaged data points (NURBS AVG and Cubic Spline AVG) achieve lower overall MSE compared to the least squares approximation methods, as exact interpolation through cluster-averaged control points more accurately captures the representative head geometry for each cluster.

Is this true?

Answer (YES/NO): NO